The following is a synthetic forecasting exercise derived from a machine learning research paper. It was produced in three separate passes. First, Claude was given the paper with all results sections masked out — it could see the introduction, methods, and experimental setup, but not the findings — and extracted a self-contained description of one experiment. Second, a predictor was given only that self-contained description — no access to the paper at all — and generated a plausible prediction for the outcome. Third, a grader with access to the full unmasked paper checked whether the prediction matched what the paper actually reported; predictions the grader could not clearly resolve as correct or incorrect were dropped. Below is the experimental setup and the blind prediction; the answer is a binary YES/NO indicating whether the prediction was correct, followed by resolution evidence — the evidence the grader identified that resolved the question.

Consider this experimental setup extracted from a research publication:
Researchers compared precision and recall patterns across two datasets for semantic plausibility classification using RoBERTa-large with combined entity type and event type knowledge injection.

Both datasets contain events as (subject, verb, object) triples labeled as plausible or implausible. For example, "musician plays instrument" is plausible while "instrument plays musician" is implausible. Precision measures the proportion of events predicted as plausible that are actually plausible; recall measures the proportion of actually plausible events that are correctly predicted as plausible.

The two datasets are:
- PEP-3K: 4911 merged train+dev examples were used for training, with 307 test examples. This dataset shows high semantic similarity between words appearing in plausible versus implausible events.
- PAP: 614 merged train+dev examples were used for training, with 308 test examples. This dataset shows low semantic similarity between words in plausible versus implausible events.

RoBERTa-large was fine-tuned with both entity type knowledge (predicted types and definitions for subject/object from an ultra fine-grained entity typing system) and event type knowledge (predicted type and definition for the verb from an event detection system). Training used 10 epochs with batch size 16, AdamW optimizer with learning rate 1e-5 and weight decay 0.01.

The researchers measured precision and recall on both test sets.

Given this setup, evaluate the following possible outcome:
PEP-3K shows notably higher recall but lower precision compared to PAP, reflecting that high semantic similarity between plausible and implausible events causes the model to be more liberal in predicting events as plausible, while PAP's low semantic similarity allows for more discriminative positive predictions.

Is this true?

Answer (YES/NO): NO